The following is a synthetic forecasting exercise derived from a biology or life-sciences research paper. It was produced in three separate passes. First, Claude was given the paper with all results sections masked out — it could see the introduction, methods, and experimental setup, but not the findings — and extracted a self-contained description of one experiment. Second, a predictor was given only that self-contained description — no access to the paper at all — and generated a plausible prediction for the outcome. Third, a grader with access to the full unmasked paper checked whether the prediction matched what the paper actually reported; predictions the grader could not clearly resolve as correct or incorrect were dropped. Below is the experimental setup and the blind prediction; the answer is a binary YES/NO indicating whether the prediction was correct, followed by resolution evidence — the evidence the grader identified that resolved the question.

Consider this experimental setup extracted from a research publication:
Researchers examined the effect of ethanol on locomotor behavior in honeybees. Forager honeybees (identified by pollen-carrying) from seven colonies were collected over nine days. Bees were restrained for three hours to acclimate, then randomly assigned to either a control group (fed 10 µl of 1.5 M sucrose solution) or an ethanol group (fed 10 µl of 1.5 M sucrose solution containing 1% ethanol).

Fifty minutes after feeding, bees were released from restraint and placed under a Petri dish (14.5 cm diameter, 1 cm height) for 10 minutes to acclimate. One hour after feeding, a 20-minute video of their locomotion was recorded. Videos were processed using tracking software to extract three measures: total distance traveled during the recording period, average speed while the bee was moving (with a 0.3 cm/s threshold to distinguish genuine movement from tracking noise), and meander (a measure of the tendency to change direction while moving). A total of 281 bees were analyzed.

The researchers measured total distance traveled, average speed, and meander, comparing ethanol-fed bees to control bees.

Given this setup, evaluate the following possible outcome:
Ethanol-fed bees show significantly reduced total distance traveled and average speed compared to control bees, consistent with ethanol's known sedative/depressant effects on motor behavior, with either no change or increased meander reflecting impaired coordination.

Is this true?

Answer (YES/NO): NO